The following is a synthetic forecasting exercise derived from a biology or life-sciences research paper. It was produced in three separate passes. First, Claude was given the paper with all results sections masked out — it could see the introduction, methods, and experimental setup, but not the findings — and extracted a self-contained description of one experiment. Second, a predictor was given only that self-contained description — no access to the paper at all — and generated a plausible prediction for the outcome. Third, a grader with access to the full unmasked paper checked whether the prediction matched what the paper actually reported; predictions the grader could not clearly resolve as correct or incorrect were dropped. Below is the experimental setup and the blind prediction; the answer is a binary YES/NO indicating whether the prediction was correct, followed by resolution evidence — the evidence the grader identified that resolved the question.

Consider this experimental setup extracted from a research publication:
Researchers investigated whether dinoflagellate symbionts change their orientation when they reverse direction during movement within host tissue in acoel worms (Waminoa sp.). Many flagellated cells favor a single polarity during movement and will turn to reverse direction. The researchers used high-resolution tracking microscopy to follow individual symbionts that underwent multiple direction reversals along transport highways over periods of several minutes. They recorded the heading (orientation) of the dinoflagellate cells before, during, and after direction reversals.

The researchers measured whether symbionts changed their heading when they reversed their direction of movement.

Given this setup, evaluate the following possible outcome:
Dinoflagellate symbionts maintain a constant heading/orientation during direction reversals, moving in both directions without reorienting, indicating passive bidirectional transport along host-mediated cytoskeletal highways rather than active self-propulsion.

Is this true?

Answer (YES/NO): YES